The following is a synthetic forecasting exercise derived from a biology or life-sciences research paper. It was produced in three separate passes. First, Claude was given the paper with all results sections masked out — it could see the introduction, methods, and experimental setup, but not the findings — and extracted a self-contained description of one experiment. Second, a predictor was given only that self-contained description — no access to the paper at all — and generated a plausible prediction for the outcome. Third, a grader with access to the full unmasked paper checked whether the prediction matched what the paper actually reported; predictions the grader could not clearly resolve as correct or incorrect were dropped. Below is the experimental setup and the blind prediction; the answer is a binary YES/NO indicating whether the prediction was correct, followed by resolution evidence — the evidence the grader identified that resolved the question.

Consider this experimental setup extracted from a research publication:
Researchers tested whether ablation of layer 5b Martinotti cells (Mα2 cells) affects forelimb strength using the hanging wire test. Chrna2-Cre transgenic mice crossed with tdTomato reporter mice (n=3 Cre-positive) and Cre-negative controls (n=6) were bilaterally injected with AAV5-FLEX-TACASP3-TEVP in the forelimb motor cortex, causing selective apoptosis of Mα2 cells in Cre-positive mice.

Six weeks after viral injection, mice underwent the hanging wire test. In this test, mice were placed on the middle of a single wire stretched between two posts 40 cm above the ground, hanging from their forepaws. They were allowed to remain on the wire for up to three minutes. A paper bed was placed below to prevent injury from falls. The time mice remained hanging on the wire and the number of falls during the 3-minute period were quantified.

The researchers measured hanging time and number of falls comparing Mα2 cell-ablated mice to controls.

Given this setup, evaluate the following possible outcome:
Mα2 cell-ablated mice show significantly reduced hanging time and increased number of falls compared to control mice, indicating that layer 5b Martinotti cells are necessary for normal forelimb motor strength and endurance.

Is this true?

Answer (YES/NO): NO